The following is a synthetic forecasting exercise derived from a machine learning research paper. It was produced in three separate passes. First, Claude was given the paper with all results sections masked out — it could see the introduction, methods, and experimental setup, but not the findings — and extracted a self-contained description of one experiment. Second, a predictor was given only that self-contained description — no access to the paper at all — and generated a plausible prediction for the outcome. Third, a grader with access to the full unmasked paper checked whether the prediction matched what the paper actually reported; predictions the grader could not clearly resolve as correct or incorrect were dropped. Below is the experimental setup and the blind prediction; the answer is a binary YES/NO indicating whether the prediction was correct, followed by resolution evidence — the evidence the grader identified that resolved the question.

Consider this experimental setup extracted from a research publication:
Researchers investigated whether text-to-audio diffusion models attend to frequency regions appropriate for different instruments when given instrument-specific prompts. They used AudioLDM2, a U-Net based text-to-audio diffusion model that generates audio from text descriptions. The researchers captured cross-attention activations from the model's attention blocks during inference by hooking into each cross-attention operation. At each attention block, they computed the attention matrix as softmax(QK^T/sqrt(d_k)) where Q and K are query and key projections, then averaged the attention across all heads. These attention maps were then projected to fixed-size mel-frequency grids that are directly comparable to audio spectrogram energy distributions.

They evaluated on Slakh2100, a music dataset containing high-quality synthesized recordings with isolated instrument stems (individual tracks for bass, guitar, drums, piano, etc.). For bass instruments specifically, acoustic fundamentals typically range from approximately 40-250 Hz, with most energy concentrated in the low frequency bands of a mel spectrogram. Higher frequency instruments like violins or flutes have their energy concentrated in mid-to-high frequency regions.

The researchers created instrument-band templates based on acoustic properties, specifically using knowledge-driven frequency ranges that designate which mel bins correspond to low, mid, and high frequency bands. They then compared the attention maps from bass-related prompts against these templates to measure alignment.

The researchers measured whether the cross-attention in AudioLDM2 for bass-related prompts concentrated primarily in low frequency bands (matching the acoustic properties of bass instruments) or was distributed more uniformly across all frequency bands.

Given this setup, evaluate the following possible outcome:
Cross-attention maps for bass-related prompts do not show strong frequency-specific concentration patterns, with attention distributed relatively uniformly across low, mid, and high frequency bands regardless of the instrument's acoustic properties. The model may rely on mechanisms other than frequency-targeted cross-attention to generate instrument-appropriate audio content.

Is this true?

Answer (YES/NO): NO